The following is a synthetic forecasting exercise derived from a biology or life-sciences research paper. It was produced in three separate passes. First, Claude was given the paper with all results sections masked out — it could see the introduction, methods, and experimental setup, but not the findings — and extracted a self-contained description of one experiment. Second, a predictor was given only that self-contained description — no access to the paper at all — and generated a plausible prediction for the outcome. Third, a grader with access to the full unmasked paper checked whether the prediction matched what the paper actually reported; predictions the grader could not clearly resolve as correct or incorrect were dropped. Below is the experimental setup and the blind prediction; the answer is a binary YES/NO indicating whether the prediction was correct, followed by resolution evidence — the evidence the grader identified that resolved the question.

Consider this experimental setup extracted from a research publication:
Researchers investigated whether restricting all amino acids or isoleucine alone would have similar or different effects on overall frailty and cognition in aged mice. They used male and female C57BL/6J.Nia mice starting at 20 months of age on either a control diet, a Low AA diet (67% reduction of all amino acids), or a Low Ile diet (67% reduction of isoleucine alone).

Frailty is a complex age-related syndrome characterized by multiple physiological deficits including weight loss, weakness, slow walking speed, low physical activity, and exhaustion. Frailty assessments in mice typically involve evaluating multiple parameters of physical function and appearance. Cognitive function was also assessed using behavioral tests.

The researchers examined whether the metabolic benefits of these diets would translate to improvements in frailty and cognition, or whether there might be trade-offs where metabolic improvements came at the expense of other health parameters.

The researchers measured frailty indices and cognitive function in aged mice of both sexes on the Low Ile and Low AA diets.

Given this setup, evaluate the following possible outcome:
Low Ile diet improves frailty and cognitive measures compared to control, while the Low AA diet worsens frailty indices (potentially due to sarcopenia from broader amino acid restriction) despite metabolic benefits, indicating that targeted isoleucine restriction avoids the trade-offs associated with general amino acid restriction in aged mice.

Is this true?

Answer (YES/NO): NO